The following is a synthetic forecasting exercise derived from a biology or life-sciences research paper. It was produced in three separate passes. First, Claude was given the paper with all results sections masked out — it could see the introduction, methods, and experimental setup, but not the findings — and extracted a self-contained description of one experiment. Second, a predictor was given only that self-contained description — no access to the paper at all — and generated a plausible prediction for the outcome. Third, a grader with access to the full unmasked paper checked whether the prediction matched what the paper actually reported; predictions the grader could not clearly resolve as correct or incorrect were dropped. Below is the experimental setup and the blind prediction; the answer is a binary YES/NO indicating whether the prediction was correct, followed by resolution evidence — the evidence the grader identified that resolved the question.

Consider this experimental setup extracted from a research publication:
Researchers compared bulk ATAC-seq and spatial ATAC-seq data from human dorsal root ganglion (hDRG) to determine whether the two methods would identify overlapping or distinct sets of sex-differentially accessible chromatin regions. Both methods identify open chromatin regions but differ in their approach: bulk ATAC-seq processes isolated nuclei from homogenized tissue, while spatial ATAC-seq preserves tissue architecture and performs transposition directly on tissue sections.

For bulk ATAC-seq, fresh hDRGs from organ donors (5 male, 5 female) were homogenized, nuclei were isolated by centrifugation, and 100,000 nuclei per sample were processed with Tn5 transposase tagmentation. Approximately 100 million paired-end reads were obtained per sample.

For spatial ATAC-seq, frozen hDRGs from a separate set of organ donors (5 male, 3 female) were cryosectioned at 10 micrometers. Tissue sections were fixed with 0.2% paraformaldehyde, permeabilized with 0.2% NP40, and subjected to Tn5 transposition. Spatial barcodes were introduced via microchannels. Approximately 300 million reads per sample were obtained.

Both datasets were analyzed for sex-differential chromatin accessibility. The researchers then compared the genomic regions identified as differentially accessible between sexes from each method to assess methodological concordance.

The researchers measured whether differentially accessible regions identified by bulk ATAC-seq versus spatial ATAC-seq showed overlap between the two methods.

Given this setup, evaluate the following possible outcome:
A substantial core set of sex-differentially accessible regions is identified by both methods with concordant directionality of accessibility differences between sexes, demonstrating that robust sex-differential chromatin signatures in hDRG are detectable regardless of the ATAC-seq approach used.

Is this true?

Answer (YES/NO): YES